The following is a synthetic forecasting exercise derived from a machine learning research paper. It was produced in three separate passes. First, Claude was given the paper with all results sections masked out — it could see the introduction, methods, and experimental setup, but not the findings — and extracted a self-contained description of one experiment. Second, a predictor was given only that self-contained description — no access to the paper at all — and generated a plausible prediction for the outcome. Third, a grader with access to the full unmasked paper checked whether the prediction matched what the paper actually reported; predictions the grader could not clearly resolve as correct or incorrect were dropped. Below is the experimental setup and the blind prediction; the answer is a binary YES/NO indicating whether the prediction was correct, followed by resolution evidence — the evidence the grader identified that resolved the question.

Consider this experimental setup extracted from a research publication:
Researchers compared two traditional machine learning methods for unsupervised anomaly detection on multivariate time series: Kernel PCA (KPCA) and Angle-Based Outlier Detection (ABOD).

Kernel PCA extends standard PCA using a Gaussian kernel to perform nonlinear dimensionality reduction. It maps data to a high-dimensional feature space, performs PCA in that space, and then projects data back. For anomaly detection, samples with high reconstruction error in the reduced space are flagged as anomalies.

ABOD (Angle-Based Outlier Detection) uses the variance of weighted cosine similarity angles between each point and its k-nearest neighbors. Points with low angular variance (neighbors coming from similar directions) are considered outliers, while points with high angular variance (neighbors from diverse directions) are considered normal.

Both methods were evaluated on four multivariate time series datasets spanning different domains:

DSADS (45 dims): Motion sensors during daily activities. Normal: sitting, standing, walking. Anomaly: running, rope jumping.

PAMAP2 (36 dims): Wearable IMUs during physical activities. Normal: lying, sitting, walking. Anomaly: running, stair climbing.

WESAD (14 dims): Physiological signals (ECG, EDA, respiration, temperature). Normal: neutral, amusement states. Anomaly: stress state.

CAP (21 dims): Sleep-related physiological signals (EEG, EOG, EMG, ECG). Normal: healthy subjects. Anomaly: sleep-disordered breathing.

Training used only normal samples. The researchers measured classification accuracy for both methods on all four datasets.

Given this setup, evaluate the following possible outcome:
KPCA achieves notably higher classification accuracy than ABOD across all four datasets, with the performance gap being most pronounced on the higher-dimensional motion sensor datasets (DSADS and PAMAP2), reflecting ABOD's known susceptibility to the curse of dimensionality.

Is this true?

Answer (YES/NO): NO